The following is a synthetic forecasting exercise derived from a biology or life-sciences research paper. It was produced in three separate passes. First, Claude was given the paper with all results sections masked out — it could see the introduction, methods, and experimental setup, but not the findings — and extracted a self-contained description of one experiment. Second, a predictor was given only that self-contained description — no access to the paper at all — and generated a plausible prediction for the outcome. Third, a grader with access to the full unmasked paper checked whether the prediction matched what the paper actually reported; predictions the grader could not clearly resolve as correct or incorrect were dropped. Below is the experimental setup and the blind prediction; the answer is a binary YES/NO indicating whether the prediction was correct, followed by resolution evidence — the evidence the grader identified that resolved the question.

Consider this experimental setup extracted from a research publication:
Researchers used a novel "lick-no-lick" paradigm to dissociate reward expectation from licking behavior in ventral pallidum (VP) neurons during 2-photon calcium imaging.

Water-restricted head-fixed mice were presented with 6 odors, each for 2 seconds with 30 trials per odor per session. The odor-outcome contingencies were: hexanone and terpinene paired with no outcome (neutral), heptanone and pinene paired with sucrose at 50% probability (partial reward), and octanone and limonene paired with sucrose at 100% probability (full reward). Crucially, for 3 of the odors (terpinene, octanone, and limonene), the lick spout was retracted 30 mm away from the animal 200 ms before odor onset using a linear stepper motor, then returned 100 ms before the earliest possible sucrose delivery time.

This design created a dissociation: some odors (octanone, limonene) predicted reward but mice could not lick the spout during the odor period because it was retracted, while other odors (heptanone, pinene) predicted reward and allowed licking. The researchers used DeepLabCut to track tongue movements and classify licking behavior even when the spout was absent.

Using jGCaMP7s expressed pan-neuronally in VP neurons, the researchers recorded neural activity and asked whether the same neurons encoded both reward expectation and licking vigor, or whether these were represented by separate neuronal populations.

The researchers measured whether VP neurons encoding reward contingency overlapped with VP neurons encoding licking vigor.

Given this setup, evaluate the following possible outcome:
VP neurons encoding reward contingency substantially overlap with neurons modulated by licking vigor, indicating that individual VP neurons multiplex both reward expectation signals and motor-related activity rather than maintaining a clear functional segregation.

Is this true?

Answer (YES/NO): NO